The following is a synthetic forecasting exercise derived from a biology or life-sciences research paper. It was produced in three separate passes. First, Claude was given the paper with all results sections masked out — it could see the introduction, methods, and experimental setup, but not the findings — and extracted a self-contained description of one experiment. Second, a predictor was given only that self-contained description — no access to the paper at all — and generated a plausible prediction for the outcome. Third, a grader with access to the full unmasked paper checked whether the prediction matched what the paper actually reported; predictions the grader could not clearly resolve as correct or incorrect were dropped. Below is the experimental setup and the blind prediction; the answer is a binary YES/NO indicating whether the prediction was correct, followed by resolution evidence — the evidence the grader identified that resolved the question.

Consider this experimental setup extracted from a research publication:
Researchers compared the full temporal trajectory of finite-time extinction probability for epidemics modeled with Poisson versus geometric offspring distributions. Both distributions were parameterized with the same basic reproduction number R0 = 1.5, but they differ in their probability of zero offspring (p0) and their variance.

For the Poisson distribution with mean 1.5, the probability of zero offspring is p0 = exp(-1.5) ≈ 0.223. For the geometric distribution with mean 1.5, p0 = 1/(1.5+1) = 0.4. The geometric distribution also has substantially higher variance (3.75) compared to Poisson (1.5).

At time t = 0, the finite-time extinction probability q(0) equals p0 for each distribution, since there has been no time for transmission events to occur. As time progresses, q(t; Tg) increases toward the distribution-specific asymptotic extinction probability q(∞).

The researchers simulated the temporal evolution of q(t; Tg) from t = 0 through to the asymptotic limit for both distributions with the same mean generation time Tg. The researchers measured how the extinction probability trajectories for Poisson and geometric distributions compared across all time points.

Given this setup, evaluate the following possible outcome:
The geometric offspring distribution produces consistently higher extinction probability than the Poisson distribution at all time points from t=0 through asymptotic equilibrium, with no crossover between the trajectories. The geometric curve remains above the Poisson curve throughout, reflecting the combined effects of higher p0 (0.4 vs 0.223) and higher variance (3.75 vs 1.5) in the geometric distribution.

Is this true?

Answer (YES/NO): YES